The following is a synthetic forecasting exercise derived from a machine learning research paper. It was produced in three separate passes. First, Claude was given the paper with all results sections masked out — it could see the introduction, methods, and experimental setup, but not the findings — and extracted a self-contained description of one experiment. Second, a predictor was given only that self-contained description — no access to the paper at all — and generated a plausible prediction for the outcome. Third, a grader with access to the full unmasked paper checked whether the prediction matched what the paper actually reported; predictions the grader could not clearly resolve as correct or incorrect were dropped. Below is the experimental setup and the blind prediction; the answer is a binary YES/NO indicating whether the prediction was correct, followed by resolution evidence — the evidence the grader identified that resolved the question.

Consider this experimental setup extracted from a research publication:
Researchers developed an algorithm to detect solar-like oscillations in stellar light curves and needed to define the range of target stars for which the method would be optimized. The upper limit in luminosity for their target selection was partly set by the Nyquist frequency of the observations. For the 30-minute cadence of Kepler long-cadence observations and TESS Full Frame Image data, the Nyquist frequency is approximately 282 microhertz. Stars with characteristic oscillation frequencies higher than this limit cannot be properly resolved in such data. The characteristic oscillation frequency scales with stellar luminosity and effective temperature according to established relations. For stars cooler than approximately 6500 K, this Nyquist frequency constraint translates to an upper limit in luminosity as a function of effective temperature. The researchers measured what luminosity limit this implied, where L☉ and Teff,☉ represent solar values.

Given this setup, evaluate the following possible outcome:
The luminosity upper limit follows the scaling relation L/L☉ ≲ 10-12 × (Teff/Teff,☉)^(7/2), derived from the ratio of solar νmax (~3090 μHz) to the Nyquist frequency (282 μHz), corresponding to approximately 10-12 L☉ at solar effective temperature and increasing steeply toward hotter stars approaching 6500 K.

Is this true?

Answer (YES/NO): NO